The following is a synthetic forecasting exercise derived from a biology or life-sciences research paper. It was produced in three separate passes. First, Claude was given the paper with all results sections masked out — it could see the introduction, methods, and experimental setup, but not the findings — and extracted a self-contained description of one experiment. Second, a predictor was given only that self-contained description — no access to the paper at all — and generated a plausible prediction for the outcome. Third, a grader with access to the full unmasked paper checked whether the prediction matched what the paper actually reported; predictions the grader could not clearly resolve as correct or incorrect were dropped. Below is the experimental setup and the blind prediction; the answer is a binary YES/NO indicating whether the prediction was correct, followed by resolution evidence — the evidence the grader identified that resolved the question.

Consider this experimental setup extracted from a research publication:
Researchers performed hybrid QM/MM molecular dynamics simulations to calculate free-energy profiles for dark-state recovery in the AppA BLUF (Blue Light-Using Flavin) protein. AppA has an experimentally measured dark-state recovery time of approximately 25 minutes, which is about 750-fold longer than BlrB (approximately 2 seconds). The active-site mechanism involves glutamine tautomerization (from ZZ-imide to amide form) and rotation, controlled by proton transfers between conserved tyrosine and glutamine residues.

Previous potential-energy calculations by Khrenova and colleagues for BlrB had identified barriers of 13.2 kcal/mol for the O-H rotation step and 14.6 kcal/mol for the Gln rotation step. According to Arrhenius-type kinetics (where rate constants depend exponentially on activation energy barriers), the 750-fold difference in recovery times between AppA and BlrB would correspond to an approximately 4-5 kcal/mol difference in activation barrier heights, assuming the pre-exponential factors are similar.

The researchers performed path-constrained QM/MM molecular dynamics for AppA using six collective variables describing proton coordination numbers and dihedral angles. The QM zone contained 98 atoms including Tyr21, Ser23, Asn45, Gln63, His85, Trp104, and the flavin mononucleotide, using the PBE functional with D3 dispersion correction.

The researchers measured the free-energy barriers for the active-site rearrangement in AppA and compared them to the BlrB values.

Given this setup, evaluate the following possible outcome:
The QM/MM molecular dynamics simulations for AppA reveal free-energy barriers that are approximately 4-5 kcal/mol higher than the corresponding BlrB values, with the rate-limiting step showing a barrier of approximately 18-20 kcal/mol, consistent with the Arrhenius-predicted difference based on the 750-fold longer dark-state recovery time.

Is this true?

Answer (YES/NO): NO